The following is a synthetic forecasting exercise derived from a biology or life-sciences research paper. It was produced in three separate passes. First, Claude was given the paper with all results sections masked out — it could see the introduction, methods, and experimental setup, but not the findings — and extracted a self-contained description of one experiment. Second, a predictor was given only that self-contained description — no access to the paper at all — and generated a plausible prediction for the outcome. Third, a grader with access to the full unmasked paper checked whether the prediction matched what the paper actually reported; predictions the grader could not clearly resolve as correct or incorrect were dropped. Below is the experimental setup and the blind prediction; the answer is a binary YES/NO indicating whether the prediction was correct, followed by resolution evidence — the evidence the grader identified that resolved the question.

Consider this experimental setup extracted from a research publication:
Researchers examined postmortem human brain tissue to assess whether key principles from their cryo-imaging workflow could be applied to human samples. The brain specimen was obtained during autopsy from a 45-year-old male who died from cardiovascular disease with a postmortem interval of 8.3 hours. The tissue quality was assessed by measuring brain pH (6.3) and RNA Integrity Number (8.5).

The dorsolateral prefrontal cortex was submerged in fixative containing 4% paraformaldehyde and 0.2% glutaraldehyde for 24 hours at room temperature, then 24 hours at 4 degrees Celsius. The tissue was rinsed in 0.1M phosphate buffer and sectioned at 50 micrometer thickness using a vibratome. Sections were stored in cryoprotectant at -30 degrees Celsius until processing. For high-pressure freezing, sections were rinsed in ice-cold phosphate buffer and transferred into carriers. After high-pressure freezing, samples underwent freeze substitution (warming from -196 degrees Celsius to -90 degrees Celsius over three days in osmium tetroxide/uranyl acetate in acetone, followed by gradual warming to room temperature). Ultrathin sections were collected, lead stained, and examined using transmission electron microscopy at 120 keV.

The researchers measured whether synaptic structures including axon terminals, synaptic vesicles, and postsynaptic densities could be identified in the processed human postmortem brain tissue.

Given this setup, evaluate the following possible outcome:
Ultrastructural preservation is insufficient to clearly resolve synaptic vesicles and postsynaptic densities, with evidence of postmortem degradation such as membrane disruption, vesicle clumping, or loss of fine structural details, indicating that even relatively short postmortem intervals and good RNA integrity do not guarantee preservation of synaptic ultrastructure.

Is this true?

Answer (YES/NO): NO